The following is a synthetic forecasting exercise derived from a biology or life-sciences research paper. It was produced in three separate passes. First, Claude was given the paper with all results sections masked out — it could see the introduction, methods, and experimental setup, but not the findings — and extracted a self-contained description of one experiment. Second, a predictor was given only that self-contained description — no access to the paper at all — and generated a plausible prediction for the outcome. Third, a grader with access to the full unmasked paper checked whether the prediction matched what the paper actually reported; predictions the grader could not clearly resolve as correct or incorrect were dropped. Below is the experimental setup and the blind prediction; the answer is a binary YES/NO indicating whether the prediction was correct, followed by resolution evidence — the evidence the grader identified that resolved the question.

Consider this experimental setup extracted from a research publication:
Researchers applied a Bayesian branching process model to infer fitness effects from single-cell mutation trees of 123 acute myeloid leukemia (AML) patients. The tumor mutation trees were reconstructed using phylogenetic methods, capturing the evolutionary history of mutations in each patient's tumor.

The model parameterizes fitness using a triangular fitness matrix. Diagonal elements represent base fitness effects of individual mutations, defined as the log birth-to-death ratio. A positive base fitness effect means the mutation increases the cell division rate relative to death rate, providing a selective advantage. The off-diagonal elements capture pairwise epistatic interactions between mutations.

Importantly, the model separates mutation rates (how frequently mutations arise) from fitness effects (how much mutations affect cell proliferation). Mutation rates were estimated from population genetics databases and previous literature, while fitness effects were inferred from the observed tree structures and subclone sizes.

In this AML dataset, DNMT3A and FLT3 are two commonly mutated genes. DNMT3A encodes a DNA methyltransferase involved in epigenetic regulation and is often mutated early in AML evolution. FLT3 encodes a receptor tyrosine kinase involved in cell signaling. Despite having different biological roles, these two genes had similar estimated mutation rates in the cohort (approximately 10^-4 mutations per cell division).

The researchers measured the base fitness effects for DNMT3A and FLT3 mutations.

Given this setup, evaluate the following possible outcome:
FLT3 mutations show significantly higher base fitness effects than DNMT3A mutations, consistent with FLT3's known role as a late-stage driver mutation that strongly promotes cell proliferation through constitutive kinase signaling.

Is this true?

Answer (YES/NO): YES